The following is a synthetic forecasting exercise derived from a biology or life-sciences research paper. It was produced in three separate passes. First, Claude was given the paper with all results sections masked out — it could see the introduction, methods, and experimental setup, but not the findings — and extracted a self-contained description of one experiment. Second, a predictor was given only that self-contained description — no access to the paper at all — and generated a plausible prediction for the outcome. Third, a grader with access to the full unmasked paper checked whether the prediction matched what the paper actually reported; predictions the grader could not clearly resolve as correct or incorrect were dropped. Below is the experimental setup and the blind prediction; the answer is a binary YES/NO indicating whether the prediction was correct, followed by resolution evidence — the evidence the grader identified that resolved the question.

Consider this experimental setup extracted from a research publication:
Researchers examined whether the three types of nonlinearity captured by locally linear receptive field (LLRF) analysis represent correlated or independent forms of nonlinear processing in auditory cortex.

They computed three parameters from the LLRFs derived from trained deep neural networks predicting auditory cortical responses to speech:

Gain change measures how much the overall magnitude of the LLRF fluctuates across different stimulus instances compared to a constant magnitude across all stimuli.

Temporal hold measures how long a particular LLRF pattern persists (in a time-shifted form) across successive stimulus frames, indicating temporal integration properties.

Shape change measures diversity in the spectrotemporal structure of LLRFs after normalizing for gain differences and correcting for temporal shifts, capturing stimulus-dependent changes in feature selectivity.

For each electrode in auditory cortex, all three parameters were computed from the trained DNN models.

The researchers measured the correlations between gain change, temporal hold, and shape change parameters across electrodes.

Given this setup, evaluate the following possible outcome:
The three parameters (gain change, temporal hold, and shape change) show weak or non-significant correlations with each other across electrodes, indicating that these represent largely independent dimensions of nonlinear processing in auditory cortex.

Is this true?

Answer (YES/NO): NO